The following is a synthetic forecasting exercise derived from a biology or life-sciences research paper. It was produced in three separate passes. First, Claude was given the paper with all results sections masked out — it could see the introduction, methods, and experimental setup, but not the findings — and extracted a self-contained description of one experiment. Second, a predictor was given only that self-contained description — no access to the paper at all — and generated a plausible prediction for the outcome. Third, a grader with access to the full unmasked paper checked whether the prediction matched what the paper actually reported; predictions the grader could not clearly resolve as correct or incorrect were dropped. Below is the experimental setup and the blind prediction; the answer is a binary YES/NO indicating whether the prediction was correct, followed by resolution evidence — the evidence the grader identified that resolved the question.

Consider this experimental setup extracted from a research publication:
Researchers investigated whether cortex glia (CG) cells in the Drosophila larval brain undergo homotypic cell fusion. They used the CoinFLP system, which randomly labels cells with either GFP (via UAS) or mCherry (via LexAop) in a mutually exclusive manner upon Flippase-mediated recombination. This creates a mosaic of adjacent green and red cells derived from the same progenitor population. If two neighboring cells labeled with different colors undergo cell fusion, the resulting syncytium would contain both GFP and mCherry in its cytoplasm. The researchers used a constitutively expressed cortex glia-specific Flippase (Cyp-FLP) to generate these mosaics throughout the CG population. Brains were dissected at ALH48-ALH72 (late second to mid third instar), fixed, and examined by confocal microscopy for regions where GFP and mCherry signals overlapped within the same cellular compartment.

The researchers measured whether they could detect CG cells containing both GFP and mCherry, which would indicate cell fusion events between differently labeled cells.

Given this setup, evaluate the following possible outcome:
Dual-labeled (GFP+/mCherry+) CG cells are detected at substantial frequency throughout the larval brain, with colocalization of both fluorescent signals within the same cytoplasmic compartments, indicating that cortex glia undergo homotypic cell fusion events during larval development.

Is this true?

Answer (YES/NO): NO